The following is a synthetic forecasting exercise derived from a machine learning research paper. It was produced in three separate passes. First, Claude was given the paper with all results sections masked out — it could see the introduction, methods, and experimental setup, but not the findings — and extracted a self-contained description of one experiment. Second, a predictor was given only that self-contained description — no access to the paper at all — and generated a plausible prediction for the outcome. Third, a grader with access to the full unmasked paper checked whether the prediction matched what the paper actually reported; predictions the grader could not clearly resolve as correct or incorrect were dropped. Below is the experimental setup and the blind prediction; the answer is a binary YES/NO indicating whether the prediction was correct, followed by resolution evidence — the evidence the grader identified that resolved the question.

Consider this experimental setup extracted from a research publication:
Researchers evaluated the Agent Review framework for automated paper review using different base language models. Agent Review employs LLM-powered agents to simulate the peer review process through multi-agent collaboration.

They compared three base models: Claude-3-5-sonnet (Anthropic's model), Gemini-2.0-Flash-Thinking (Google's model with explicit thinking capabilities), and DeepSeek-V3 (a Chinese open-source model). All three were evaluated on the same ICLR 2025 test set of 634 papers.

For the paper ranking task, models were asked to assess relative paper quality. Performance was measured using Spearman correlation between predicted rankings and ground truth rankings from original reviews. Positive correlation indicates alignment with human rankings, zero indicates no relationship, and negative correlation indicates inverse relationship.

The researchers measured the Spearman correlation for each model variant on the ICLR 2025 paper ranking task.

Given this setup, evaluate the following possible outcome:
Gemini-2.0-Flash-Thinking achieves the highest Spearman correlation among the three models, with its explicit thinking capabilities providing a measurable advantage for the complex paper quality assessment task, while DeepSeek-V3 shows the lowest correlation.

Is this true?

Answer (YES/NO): NO